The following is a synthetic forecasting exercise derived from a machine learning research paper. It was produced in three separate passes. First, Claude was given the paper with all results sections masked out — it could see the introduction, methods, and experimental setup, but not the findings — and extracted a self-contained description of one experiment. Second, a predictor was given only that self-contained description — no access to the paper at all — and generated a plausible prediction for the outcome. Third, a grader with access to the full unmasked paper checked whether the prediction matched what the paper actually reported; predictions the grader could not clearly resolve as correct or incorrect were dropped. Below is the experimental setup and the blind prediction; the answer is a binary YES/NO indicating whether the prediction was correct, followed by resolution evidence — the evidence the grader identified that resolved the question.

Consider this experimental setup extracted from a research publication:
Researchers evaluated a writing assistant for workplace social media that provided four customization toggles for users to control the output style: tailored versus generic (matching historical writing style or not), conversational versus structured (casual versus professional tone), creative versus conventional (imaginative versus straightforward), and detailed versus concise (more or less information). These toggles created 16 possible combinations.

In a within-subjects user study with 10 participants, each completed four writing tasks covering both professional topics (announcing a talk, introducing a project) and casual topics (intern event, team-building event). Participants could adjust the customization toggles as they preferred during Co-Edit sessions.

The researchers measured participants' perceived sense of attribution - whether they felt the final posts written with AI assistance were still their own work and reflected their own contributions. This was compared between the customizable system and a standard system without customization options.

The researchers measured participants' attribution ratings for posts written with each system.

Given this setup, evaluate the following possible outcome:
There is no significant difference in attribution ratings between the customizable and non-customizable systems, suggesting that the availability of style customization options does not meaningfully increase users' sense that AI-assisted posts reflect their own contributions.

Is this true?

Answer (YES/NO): YES